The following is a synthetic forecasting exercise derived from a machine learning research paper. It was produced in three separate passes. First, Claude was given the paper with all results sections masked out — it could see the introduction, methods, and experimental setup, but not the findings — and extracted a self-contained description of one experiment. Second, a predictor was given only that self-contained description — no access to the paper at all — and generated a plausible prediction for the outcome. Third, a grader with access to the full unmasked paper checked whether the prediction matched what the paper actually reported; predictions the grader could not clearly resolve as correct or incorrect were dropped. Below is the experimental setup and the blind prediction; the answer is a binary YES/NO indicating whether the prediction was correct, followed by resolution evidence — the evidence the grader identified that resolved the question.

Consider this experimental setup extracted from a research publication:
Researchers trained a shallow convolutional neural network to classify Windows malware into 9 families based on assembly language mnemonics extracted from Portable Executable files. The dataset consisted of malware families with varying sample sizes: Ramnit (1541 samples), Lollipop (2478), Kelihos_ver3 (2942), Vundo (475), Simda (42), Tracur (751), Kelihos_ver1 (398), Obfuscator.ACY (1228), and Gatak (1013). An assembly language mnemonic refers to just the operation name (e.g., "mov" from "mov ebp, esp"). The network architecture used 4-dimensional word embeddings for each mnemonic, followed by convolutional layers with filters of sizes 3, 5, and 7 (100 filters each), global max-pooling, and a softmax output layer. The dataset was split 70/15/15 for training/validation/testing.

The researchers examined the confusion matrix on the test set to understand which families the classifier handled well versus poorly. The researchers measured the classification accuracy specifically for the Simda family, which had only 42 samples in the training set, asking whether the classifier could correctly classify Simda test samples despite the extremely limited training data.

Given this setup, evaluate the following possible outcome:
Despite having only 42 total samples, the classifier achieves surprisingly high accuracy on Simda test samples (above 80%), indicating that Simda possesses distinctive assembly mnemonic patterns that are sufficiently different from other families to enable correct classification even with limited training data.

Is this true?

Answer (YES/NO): YES